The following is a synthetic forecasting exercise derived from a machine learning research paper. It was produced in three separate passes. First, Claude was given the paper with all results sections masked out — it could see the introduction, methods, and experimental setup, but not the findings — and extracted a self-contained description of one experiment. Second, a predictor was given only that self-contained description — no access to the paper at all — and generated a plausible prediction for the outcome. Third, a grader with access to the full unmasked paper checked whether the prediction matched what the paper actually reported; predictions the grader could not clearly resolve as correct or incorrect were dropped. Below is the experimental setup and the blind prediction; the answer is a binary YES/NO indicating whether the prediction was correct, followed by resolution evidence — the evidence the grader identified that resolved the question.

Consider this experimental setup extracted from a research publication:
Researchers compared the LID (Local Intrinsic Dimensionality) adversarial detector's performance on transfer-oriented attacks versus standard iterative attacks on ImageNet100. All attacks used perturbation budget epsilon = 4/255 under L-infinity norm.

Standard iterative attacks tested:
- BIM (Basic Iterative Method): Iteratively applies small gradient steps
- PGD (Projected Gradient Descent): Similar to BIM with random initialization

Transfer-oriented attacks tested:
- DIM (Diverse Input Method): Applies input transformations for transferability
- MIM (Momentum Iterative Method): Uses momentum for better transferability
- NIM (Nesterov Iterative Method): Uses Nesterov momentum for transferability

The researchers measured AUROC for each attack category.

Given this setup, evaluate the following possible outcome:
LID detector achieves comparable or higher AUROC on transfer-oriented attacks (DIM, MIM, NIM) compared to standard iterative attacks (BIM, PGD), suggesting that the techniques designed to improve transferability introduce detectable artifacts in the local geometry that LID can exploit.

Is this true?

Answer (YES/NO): NO